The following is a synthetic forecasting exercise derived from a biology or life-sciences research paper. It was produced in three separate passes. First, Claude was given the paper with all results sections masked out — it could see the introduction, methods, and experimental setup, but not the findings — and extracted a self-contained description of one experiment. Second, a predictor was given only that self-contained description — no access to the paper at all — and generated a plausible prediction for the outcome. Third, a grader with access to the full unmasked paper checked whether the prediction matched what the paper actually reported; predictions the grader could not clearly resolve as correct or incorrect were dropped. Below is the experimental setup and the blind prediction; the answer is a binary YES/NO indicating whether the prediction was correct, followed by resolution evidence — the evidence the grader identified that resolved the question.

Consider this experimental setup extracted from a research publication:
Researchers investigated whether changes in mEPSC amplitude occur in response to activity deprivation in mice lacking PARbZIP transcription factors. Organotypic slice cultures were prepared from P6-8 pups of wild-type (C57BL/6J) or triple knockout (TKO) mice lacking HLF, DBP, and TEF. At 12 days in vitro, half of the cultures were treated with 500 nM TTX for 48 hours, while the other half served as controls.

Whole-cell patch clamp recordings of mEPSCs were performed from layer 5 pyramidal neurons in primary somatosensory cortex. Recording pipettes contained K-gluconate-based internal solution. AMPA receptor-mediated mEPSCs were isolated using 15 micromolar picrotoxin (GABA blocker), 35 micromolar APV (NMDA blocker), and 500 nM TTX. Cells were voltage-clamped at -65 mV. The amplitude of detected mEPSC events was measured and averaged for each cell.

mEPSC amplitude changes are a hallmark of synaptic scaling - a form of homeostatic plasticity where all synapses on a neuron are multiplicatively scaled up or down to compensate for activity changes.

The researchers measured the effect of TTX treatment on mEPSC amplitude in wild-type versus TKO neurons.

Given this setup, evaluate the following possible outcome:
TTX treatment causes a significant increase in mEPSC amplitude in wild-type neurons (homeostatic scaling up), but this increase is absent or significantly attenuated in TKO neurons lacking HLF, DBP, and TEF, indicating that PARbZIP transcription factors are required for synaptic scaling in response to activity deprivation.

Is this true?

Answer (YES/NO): NO